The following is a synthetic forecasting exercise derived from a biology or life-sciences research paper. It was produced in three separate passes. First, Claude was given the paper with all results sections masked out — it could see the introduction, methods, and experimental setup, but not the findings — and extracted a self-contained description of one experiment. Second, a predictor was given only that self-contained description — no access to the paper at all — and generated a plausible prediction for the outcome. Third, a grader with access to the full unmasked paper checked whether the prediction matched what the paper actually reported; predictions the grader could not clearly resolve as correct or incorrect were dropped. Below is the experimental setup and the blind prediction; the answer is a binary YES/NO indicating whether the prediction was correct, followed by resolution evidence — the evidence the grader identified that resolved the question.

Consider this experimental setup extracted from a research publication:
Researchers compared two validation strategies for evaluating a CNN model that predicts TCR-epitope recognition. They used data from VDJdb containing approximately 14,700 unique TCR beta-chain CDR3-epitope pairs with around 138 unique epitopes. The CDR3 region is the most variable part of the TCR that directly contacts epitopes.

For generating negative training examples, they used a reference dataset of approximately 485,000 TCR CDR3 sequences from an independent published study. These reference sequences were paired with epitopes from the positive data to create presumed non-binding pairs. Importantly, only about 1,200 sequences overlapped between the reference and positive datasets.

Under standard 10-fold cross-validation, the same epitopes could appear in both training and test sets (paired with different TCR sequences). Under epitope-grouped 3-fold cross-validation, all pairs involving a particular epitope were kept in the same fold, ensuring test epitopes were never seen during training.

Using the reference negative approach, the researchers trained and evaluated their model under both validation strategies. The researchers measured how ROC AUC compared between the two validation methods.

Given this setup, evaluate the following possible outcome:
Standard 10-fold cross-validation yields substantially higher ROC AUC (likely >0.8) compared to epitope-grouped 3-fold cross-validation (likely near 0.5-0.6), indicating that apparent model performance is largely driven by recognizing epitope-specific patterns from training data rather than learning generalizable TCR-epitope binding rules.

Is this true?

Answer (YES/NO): NO